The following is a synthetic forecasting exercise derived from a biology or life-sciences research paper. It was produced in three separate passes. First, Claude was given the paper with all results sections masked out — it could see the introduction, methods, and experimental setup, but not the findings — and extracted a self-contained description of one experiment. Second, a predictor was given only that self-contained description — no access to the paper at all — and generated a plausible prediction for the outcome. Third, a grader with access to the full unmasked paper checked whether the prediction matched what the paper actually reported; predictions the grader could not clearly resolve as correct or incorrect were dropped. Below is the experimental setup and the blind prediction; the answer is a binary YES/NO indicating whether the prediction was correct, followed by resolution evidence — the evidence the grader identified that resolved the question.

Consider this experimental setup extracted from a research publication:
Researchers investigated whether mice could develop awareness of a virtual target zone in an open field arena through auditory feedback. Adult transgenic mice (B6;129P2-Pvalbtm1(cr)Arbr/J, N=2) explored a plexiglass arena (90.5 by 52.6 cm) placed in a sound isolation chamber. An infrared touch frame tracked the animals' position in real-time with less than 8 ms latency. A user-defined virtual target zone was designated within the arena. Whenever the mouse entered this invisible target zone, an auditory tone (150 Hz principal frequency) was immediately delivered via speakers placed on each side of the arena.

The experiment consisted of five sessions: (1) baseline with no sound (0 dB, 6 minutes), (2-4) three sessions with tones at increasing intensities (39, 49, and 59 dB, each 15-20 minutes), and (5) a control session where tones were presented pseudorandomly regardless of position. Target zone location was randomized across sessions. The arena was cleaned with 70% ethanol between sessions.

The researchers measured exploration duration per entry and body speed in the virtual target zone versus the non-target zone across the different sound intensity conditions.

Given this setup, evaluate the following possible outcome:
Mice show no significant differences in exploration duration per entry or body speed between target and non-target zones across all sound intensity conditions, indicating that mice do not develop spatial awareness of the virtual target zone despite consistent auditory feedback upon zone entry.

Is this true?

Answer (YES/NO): NO